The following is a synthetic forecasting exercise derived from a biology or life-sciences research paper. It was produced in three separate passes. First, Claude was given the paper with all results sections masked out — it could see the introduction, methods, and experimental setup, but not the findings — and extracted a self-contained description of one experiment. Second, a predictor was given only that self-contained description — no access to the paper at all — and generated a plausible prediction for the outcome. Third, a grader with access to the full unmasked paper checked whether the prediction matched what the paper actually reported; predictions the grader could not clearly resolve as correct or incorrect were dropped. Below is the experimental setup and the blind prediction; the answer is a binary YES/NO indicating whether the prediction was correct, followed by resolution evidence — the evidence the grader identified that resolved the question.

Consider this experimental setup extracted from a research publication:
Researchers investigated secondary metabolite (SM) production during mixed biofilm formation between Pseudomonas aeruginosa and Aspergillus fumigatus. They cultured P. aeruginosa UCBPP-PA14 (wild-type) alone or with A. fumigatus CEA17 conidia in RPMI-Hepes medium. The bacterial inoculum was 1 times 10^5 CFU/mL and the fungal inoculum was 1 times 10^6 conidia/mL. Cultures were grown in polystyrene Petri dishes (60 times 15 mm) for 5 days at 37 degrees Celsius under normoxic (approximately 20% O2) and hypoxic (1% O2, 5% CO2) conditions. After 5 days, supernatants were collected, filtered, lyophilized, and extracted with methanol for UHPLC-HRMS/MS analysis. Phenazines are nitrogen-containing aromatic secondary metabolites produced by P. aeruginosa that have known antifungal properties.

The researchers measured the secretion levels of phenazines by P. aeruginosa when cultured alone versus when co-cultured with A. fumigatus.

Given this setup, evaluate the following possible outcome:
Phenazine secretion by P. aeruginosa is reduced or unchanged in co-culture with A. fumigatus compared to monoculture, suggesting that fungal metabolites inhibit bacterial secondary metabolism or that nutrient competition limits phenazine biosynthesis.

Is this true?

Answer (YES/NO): NO